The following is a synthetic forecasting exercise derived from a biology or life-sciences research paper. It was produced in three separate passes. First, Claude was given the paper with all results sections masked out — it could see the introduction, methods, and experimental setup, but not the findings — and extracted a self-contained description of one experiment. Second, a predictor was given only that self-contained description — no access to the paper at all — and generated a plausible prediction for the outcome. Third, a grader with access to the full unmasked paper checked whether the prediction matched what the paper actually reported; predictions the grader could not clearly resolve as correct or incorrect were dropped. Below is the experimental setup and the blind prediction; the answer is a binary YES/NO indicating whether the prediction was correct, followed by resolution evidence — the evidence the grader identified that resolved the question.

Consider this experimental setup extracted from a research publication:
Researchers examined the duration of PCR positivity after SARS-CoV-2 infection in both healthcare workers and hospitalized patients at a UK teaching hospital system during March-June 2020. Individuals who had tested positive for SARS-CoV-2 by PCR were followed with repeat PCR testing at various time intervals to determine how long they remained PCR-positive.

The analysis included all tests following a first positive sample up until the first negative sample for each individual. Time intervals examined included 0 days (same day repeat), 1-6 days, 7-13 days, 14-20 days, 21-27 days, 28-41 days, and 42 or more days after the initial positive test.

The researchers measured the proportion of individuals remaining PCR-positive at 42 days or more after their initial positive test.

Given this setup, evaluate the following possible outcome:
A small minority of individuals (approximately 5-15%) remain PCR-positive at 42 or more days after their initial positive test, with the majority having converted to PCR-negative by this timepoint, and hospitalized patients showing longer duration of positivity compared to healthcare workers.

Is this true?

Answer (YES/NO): NO